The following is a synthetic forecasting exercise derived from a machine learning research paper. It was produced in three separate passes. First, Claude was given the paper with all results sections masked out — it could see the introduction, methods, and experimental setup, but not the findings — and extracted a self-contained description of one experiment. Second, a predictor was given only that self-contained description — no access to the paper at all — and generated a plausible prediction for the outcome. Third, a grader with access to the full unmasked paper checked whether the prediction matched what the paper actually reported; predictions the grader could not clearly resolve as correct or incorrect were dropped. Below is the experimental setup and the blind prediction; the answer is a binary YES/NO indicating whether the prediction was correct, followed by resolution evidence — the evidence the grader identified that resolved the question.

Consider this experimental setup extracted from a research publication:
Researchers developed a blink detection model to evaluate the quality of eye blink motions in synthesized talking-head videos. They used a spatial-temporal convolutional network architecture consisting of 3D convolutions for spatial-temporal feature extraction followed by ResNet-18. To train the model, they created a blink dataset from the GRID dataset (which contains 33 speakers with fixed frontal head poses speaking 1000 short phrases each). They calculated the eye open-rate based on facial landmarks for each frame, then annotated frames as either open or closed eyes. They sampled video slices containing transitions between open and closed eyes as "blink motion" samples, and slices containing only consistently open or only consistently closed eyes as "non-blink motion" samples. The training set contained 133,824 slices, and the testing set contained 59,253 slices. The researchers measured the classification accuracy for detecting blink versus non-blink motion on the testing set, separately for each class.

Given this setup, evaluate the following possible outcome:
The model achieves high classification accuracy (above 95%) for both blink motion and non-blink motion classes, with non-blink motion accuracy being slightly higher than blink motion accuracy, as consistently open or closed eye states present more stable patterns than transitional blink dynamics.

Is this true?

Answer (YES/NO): NO